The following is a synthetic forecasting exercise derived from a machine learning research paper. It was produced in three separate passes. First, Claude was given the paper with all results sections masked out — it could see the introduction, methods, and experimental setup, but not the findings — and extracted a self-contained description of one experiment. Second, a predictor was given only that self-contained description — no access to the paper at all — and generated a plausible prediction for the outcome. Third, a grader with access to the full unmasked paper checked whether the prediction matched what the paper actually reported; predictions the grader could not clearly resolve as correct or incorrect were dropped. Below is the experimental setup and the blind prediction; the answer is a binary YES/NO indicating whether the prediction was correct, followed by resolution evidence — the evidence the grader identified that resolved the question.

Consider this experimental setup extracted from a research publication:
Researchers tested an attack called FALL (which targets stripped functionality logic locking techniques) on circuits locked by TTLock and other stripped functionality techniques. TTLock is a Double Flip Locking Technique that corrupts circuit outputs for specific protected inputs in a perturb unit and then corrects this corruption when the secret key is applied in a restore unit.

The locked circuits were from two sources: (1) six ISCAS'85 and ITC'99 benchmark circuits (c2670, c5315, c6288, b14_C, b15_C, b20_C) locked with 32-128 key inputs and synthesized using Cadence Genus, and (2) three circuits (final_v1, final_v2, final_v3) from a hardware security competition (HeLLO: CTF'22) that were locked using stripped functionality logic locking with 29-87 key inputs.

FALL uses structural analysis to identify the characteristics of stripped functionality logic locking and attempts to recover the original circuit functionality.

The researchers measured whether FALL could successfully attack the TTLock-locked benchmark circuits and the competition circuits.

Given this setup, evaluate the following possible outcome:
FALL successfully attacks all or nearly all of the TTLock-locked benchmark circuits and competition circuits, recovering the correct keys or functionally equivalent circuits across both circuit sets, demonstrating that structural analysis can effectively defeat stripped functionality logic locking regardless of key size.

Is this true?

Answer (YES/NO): NO